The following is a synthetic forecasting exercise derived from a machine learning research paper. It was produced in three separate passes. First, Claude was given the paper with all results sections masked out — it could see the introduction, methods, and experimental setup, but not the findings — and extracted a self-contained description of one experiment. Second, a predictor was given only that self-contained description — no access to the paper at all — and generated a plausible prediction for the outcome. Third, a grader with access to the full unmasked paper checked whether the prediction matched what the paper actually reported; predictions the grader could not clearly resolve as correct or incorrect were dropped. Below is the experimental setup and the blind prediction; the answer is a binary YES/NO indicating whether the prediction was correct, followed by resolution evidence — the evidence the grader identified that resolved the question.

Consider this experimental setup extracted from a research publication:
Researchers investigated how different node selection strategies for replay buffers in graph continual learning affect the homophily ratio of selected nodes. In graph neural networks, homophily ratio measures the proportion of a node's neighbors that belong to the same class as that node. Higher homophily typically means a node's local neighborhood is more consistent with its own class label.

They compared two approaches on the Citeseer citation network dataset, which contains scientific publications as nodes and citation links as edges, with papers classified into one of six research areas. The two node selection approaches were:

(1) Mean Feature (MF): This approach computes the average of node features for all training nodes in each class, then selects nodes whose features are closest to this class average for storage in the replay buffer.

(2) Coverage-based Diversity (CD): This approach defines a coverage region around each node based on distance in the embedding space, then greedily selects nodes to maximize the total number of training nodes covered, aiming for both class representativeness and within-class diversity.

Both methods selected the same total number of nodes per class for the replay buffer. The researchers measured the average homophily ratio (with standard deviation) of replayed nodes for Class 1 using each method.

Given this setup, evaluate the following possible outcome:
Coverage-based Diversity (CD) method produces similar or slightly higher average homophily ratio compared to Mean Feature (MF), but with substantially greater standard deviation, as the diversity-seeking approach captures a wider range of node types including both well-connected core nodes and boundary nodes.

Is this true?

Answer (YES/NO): NO